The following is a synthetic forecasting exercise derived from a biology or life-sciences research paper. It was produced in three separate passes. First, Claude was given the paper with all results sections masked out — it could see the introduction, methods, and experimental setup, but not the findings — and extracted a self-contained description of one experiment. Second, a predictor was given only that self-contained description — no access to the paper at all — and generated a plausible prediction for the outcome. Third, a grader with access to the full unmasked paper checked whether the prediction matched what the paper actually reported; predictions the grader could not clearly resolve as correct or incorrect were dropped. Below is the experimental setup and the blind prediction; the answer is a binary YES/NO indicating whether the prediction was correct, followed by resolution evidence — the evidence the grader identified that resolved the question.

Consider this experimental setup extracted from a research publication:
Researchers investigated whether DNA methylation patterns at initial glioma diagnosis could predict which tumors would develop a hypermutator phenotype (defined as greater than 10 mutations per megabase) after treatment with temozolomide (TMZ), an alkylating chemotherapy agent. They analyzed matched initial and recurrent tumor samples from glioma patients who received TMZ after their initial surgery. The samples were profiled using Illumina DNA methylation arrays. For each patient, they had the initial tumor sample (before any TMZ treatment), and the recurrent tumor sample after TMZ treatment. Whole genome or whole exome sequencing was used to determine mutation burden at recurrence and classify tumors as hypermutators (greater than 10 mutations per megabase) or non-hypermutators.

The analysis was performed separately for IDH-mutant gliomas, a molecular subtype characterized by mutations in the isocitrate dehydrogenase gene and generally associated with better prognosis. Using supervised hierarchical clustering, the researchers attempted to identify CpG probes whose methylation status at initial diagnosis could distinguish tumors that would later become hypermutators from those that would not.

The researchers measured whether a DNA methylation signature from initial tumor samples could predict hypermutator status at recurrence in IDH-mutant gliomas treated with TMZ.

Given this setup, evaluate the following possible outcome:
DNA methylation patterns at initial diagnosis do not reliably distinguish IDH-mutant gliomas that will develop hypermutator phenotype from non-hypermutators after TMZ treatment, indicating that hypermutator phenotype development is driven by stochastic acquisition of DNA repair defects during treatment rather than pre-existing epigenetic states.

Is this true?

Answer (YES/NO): NO